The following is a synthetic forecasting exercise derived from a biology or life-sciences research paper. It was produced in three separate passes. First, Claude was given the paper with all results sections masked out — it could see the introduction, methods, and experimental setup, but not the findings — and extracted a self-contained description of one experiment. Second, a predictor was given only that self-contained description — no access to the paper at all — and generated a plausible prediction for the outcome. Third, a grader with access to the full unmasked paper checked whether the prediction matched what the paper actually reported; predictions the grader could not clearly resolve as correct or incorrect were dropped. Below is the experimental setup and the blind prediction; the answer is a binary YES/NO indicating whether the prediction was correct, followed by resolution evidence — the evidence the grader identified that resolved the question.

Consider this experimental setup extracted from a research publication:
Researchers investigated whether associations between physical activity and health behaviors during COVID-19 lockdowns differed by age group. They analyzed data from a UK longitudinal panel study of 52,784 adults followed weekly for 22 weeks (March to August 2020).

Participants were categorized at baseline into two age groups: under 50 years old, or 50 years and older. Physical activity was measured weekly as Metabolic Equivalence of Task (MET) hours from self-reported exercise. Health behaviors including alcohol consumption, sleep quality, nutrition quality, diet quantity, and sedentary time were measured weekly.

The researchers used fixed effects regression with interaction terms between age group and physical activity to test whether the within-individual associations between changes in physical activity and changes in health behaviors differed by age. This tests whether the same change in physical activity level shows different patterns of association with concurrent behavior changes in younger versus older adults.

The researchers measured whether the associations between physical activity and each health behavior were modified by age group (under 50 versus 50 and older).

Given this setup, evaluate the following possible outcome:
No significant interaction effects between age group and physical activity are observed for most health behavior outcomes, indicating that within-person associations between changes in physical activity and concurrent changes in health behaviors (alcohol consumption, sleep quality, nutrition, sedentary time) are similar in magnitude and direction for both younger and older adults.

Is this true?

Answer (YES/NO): YES